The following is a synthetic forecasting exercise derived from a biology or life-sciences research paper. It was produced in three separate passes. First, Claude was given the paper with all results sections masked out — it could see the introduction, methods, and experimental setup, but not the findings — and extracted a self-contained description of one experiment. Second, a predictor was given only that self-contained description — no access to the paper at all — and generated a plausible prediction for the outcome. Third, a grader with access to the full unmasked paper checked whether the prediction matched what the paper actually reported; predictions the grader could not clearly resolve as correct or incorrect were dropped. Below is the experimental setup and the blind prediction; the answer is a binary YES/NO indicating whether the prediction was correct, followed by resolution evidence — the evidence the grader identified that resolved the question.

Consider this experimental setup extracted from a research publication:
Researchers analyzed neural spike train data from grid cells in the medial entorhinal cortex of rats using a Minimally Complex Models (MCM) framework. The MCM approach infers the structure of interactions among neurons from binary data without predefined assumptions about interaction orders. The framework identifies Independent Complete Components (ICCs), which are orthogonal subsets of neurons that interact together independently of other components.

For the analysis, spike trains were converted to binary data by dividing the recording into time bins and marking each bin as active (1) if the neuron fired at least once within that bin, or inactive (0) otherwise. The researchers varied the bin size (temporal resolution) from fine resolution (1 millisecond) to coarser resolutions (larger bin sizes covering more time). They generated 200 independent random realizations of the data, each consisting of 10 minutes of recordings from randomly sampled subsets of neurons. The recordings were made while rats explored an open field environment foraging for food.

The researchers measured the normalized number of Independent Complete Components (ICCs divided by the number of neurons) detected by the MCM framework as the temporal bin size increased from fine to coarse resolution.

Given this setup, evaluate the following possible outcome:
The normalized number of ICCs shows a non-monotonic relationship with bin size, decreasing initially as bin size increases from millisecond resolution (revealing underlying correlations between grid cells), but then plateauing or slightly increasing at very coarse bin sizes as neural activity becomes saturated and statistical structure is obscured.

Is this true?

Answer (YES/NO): YES